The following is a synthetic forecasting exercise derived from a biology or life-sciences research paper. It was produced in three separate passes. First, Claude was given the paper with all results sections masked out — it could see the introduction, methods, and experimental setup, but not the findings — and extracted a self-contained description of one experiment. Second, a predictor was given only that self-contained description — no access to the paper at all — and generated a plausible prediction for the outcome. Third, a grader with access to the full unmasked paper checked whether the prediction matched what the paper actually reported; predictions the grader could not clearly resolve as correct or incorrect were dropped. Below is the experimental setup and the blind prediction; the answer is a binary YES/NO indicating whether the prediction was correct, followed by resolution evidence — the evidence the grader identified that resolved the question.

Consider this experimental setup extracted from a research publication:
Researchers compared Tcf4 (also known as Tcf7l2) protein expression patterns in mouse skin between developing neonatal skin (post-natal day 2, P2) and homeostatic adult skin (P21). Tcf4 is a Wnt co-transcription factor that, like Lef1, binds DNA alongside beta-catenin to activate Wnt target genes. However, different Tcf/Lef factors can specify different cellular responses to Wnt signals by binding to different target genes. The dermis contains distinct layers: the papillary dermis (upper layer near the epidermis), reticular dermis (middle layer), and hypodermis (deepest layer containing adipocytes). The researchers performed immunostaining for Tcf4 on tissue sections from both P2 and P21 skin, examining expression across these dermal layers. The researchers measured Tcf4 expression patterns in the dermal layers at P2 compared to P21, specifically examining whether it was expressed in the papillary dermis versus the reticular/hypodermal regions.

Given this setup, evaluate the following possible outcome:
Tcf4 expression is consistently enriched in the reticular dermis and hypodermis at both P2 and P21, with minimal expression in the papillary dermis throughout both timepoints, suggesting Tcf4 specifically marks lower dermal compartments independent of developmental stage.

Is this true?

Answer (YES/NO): YES